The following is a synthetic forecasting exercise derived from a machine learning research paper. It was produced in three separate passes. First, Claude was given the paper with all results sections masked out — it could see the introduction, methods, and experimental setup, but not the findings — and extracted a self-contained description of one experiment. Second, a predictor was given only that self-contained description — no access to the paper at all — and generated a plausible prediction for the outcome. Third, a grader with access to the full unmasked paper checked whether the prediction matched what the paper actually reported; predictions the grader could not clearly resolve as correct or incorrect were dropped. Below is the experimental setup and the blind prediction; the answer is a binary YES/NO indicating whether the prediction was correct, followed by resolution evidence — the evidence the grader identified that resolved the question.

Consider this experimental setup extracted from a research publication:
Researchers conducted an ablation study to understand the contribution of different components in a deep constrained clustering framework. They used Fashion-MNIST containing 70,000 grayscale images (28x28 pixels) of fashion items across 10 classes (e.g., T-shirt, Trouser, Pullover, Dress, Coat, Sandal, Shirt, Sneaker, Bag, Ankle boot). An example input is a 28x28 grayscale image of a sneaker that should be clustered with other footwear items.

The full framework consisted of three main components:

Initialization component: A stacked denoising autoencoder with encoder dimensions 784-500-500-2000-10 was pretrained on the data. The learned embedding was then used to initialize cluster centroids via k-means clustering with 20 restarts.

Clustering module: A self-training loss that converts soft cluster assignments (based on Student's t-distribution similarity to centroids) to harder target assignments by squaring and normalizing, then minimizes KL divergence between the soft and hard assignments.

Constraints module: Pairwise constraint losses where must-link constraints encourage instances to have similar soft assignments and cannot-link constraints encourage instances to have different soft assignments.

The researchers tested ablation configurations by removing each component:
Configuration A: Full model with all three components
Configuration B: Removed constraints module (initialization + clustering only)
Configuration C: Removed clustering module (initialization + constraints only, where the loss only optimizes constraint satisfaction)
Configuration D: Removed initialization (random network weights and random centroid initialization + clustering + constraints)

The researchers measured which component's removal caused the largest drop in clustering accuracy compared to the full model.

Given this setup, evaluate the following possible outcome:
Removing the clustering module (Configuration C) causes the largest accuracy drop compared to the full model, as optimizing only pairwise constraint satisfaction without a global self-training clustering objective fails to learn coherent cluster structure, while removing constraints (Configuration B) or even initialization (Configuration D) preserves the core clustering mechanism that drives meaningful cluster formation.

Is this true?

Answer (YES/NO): NO